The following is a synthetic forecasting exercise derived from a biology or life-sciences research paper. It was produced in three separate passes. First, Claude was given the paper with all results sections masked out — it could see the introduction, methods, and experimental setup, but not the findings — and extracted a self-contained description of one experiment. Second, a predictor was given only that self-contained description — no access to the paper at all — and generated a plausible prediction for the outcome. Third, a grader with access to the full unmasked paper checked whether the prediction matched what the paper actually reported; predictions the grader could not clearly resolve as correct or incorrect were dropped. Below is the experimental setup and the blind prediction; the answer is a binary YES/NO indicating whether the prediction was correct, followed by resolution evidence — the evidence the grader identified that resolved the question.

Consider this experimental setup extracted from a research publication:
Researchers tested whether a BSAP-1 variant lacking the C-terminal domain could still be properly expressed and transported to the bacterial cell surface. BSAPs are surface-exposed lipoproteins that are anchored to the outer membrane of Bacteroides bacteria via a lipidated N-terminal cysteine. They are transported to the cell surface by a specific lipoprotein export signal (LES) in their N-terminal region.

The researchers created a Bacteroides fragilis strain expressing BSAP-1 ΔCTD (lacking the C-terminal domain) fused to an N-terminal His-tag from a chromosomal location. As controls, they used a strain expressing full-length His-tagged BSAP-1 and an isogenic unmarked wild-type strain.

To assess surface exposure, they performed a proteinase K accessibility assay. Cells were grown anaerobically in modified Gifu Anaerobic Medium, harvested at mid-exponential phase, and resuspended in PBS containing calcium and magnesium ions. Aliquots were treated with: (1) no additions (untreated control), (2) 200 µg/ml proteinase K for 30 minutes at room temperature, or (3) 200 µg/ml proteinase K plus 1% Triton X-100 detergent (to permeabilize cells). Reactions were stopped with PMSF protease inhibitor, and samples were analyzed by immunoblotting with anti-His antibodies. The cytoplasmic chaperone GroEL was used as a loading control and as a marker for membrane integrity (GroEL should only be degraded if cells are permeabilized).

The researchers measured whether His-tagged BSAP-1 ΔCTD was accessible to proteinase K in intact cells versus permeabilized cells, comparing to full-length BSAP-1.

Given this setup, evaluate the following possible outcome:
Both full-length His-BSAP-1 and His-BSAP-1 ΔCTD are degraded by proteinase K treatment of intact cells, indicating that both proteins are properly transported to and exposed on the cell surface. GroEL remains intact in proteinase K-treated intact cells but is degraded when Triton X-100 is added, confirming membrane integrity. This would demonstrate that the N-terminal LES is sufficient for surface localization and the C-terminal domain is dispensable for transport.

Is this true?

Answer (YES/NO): YES